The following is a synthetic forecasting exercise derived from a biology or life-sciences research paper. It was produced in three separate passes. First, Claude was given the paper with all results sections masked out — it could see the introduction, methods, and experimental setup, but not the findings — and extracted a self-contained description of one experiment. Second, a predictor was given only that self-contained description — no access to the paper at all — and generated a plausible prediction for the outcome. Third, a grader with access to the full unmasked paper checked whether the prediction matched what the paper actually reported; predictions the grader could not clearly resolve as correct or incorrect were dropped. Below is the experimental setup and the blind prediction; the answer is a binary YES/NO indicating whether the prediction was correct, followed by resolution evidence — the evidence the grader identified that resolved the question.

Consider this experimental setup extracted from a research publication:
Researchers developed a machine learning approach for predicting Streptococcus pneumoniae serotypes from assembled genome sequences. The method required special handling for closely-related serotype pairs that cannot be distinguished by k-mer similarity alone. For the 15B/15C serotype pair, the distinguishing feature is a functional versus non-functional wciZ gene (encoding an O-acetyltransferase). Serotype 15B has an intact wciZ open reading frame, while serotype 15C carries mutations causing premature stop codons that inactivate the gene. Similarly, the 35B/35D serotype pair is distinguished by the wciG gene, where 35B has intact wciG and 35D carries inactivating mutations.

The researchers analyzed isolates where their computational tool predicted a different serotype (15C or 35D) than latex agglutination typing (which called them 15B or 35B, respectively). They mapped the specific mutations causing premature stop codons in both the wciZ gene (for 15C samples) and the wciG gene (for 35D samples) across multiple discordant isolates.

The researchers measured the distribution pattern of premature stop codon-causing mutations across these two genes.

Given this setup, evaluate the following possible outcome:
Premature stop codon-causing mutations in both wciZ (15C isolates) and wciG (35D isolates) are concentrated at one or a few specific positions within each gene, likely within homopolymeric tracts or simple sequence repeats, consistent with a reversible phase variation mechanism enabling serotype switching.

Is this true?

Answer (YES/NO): NO